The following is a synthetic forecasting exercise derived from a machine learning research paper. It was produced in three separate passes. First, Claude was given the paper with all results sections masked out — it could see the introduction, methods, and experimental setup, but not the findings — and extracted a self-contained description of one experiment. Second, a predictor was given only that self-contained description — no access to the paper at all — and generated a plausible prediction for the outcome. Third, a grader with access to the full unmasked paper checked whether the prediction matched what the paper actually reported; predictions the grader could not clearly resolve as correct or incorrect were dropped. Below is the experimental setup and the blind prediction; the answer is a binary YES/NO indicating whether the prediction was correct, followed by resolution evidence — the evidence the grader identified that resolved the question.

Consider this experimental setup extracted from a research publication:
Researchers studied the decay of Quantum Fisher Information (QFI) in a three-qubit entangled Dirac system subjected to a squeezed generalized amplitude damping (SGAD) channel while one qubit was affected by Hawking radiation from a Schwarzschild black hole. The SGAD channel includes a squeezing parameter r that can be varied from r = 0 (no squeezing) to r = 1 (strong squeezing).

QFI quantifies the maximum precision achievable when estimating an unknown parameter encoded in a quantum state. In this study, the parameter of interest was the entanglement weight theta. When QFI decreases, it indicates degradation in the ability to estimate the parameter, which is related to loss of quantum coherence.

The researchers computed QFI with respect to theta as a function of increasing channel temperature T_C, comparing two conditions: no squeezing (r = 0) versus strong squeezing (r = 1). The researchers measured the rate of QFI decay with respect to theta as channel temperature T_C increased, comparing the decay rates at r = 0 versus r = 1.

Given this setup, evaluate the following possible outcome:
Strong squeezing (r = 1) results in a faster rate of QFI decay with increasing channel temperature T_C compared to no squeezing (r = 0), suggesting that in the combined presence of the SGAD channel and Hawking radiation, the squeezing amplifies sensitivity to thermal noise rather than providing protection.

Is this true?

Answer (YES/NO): NO